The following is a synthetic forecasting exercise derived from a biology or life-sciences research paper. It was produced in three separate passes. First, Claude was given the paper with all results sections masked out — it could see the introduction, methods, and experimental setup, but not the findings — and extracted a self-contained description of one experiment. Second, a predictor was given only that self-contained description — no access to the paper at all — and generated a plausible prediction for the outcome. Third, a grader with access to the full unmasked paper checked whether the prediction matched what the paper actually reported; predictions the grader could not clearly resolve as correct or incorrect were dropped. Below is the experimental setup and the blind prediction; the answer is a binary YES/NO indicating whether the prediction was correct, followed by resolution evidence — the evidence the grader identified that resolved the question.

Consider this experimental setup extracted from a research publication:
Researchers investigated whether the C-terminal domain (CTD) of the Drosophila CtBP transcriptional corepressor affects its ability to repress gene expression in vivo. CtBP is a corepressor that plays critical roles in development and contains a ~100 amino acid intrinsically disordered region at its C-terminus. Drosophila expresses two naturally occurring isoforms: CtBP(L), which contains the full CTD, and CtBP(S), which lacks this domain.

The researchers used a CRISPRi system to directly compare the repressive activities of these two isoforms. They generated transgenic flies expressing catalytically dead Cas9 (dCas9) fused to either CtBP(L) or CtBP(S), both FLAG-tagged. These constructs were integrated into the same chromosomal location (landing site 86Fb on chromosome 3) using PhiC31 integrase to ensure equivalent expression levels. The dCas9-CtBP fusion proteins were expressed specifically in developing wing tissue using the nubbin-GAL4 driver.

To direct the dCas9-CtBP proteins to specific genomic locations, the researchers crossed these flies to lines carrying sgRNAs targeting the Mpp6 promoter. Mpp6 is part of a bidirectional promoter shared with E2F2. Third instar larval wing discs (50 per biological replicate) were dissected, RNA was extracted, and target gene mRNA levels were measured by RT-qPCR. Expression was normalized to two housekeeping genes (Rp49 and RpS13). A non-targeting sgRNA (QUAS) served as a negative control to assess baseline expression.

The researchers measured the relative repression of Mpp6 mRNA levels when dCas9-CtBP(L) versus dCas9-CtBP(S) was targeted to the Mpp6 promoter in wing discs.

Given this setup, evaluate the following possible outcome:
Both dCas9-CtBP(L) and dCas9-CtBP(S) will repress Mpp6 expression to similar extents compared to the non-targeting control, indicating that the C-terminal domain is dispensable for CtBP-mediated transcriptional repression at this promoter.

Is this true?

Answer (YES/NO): NO